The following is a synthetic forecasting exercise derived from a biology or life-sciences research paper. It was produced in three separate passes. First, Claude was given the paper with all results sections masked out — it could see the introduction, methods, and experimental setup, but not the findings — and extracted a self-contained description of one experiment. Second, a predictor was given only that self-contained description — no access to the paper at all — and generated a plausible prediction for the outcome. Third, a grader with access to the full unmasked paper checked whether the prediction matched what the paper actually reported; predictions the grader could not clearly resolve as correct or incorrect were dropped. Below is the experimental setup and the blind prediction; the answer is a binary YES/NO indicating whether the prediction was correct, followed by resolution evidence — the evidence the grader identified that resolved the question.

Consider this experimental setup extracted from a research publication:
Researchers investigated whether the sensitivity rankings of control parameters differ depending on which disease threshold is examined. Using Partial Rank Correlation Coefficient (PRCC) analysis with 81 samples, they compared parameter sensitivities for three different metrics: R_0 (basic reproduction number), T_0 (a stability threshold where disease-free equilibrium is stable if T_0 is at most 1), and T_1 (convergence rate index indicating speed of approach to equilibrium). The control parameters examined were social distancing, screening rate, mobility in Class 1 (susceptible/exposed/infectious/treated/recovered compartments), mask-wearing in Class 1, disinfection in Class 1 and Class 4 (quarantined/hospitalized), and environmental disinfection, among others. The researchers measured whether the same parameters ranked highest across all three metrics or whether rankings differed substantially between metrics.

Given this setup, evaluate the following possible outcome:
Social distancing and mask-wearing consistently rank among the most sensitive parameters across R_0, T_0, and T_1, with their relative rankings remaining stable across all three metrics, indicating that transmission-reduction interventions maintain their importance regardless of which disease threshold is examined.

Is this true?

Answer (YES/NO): NO